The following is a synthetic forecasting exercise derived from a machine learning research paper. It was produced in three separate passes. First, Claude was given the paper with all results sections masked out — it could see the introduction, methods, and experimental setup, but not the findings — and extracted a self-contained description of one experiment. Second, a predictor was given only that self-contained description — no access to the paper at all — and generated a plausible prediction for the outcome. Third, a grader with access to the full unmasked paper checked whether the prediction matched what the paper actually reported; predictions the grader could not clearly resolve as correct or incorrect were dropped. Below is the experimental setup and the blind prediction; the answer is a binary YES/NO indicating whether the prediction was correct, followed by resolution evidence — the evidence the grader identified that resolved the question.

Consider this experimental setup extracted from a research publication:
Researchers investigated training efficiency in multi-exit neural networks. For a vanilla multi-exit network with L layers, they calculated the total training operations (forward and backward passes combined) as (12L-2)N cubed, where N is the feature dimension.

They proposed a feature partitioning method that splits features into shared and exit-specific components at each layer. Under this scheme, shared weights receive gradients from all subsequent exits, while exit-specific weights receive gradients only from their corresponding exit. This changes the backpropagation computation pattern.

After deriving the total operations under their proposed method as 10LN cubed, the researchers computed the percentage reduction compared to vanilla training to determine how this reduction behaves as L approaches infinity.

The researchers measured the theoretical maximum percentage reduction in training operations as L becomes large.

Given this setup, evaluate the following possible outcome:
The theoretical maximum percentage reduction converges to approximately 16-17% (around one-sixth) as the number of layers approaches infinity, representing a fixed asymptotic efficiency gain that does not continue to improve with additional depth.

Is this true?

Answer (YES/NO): YES